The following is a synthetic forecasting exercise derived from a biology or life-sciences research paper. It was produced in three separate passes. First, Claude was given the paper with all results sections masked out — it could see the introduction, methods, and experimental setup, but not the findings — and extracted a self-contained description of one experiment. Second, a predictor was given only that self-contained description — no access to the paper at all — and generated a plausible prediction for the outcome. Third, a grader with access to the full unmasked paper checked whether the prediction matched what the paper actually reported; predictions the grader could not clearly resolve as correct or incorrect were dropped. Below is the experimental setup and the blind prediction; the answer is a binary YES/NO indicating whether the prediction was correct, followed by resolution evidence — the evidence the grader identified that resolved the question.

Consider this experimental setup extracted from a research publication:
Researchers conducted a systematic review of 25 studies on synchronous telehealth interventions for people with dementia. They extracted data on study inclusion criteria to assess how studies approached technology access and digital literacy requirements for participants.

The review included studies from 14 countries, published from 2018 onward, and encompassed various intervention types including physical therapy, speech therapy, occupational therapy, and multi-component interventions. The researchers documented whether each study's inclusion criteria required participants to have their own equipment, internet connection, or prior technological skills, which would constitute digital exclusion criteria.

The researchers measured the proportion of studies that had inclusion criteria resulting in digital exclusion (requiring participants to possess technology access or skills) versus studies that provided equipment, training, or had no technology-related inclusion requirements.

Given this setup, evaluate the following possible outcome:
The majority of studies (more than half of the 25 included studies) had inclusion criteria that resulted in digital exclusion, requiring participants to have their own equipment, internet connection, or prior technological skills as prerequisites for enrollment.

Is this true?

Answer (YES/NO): YES